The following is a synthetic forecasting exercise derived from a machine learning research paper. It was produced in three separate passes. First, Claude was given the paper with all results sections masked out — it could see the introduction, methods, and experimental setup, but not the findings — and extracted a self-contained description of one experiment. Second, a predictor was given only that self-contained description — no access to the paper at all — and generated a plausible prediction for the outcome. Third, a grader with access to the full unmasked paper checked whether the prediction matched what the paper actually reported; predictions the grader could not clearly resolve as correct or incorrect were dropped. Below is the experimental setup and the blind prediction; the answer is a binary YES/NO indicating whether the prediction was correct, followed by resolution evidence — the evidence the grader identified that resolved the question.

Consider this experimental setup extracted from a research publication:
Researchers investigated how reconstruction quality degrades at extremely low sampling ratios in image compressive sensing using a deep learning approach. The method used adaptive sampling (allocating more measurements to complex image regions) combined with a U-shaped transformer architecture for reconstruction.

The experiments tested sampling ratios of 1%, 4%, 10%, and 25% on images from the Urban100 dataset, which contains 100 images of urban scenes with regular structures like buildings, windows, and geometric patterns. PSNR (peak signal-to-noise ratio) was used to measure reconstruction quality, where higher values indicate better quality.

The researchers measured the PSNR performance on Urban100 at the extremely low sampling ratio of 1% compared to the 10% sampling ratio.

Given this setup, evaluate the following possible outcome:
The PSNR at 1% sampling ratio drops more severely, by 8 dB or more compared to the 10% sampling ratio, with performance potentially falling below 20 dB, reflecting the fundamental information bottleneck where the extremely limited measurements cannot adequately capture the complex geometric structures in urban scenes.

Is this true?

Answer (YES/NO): NO